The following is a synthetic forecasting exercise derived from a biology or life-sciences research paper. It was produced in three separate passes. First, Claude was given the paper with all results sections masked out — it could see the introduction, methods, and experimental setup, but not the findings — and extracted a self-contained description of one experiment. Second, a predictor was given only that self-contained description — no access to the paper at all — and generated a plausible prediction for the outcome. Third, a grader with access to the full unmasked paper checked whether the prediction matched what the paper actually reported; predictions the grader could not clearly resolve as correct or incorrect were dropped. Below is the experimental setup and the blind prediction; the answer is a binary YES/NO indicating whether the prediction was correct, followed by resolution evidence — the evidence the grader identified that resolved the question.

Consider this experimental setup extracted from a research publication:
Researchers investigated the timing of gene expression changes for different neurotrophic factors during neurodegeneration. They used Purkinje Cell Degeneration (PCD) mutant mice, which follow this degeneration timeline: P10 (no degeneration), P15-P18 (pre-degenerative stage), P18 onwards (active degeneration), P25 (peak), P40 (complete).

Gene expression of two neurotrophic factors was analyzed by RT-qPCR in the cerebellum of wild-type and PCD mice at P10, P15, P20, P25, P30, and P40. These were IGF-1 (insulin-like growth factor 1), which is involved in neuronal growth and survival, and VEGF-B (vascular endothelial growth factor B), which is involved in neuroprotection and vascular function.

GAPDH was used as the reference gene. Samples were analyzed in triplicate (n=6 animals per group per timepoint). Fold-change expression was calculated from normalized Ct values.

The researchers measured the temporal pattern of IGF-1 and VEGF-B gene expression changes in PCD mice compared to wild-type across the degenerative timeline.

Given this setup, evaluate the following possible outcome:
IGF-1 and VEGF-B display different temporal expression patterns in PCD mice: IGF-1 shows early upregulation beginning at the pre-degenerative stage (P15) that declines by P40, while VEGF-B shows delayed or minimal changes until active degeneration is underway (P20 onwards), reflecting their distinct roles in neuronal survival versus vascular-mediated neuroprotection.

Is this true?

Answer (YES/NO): NO